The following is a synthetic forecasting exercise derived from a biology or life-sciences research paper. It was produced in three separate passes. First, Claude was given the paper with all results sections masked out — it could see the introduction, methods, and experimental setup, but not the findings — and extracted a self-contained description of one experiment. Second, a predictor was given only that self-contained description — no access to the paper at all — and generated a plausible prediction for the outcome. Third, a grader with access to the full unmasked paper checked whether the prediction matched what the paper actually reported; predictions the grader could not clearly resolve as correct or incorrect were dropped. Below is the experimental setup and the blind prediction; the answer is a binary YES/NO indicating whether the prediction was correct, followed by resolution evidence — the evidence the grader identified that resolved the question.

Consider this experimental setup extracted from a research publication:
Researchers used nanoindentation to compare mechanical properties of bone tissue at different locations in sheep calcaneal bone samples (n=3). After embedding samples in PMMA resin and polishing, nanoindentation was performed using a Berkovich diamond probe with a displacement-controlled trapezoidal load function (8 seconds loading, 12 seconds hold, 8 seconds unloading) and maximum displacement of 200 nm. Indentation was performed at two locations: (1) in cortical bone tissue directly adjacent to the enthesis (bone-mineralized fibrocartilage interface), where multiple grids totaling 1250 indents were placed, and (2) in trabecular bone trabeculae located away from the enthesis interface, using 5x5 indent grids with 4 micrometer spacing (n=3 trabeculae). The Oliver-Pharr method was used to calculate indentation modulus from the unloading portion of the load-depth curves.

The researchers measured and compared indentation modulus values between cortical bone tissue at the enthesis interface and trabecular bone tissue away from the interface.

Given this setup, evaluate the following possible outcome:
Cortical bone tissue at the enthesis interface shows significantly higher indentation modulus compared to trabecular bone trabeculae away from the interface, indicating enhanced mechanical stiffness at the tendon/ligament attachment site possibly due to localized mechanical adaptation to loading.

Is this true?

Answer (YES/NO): NO